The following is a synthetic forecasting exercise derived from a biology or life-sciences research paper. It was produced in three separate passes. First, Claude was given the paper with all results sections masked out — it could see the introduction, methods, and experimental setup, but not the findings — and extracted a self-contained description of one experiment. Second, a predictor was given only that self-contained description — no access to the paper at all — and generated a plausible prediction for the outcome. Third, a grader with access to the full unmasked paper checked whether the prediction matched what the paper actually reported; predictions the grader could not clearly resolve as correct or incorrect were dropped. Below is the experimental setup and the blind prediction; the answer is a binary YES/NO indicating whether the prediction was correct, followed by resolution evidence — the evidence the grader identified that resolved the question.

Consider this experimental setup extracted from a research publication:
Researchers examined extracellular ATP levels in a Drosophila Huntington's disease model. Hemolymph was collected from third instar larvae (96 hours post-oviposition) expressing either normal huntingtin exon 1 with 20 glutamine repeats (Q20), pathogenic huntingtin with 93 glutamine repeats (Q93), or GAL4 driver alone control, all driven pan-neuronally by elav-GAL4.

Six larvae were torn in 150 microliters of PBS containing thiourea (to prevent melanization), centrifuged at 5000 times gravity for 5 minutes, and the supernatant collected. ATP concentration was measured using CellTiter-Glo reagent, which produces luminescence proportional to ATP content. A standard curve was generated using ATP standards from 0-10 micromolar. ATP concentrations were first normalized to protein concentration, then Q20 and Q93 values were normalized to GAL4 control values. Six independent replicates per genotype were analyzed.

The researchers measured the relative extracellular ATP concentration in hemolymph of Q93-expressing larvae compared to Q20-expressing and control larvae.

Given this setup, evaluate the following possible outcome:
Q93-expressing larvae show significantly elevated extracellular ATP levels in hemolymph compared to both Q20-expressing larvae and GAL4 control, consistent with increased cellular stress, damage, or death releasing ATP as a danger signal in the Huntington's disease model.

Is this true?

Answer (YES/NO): NO